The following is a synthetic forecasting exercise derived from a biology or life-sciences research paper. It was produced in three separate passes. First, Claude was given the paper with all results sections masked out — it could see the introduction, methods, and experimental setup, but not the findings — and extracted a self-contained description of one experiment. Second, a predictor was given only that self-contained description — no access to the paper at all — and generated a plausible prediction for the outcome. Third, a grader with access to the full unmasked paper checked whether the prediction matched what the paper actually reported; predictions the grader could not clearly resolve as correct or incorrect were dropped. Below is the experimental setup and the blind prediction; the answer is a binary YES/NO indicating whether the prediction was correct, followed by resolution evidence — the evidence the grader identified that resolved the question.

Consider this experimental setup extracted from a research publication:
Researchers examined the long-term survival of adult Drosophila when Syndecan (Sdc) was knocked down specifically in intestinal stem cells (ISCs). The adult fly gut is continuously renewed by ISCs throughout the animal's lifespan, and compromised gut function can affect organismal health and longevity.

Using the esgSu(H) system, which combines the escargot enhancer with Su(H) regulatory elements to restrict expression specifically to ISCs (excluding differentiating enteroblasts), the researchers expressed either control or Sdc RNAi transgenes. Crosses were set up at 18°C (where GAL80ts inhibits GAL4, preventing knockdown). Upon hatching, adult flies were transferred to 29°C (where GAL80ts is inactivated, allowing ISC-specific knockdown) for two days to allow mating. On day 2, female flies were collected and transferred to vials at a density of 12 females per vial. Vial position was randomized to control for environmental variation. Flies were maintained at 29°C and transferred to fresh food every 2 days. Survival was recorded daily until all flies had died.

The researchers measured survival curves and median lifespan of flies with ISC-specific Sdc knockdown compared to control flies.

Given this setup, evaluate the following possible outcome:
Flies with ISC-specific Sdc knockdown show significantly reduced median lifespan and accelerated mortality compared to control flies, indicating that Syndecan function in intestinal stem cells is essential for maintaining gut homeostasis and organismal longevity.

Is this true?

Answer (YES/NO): NO